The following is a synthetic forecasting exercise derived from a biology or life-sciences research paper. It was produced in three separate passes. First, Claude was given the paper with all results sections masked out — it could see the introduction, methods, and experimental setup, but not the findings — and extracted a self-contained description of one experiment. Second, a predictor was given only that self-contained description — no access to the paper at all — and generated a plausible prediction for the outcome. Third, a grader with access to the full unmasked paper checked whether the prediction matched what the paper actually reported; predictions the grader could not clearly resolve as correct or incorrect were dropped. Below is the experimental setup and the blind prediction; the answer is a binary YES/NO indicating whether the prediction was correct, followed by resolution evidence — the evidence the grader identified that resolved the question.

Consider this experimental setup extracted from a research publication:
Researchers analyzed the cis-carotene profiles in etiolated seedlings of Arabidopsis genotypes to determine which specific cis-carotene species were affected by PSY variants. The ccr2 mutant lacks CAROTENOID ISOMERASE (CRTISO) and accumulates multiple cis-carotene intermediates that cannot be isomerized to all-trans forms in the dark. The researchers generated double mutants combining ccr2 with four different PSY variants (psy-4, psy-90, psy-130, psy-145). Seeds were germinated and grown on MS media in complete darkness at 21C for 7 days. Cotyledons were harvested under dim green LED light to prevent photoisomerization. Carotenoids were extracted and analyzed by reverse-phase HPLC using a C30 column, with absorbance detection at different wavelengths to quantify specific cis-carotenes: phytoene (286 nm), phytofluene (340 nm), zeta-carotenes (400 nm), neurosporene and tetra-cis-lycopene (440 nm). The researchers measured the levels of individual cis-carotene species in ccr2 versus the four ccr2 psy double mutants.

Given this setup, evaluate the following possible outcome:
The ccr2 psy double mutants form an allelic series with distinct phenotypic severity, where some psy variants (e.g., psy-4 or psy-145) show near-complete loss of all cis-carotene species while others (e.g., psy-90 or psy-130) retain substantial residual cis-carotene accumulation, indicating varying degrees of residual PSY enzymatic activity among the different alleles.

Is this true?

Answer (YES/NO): NO